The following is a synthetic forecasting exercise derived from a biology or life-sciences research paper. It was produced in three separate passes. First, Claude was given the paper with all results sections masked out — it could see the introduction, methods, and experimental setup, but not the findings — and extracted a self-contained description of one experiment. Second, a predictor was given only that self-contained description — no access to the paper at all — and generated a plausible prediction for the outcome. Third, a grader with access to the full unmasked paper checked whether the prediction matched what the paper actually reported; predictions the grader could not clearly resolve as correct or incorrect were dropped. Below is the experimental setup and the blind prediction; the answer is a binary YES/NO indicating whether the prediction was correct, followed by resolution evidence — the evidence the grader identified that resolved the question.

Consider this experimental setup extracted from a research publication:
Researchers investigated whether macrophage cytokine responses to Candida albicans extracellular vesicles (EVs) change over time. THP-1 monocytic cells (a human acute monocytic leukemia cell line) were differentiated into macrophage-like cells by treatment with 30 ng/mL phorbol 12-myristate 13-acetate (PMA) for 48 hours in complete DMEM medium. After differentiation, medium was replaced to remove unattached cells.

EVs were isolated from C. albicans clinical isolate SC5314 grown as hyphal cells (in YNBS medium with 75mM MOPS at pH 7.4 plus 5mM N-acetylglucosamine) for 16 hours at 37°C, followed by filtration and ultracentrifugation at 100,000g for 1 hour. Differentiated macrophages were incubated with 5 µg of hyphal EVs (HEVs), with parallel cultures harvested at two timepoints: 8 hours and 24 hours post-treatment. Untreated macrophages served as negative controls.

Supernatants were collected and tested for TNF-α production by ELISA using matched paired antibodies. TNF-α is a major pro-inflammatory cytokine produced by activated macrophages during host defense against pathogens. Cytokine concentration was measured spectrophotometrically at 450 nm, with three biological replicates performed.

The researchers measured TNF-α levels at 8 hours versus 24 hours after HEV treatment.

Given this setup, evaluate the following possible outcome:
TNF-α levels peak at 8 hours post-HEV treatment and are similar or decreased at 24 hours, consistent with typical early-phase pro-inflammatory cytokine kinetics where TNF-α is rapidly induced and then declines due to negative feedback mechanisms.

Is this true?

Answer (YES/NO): NO